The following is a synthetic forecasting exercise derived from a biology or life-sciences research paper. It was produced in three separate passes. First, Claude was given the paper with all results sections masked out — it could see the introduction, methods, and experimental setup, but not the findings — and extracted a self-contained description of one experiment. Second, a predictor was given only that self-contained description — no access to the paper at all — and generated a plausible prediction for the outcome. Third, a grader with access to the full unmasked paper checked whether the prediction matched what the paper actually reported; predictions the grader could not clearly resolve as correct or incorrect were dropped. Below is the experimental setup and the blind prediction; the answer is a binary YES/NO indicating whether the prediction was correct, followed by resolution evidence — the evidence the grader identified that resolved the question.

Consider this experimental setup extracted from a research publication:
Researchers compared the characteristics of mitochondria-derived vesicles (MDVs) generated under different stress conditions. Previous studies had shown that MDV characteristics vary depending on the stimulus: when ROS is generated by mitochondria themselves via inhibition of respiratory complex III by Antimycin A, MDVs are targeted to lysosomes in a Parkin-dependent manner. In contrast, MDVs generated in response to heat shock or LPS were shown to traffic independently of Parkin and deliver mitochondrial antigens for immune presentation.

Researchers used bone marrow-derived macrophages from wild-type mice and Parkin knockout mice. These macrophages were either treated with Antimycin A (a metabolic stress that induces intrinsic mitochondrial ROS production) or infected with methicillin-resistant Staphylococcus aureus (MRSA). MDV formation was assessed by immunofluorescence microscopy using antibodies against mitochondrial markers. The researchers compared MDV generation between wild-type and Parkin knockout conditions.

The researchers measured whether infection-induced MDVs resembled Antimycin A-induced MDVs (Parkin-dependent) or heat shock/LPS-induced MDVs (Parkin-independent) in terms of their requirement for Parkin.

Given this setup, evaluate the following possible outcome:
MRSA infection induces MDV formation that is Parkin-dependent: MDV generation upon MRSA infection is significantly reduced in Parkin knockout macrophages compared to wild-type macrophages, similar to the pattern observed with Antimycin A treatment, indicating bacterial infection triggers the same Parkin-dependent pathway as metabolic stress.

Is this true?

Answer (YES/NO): YES